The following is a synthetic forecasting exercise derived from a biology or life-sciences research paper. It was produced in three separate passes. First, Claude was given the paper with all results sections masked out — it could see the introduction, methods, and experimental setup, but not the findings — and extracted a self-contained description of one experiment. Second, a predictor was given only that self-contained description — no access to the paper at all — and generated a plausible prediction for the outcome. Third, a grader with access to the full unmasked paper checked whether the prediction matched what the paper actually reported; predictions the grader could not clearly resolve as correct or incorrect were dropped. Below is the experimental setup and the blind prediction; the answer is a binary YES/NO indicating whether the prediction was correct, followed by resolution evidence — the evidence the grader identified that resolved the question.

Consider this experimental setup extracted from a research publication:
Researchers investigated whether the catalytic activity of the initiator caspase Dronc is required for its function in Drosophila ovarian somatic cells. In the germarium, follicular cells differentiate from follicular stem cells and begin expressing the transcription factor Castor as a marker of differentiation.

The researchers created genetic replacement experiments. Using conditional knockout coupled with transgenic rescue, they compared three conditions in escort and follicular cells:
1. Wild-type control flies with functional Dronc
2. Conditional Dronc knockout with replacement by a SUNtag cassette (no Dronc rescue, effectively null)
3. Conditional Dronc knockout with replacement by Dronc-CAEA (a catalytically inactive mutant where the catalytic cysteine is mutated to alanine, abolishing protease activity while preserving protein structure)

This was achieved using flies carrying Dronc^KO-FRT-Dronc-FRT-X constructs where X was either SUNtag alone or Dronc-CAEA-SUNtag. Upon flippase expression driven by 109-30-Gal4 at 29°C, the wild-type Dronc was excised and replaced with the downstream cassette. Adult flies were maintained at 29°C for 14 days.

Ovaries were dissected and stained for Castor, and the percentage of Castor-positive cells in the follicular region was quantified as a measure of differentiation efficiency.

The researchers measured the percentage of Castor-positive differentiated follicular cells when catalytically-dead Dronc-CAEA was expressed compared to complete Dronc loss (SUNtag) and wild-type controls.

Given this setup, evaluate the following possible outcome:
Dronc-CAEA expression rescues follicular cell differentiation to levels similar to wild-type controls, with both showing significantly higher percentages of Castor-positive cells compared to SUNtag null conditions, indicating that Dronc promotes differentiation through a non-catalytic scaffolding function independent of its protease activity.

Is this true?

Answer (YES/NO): NO